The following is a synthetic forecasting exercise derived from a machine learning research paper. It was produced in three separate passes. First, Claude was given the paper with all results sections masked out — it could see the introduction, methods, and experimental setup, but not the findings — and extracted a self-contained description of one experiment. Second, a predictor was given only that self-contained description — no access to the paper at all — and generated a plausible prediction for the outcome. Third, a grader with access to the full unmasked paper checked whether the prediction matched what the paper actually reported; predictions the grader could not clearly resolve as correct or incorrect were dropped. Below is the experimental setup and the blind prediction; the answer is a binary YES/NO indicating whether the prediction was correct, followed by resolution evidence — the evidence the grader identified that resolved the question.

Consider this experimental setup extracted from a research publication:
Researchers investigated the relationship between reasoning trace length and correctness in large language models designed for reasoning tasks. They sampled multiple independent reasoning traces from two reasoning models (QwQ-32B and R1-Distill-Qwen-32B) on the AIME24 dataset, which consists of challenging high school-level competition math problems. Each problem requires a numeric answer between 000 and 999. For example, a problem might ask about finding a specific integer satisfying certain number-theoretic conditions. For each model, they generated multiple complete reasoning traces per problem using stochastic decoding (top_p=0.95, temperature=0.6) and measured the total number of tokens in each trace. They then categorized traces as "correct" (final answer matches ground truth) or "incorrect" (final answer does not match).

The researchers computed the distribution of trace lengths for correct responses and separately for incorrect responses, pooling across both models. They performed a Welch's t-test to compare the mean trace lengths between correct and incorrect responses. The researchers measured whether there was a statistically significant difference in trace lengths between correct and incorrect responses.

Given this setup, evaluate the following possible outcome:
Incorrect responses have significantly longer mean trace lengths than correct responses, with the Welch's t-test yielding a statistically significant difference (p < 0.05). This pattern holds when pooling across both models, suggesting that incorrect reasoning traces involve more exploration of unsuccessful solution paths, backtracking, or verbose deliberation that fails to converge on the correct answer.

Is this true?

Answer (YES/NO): YES